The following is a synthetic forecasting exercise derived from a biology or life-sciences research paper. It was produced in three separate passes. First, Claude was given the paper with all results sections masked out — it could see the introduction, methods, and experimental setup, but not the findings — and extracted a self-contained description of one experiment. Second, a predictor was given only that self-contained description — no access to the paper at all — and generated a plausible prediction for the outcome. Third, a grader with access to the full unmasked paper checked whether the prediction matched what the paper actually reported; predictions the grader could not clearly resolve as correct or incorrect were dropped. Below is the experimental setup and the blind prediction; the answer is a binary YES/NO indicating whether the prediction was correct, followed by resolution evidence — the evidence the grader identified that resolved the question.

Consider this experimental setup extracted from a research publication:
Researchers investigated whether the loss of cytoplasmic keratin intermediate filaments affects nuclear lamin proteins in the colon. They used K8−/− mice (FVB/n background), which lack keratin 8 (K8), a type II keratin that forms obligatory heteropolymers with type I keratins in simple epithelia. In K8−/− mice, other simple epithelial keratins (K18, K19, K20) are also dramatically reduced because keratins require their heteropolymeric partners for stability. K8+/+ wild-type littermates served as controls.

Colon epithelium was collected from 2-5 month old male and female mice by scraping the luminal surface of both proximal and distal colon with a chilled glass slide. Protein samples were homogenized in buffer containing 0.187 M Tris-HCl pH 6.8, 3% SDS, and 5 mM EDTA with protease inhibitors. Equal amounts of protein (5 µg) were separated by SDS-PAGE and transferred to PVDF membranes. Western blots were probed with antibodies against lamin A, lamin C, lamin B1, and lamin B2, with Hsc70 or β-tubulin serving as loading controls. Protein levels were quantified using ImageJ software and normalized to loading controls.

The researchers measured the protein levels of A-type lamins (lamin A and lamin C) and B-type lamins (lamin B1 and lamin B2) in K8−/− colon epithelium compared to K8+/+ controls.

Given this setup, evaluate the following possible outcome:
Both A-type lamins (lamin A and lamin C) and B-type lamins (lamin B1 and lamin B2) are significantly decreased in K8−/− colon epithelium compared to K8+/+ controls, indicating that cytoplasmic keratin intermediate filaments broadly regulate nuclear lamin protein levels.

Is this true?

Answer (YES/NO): YES